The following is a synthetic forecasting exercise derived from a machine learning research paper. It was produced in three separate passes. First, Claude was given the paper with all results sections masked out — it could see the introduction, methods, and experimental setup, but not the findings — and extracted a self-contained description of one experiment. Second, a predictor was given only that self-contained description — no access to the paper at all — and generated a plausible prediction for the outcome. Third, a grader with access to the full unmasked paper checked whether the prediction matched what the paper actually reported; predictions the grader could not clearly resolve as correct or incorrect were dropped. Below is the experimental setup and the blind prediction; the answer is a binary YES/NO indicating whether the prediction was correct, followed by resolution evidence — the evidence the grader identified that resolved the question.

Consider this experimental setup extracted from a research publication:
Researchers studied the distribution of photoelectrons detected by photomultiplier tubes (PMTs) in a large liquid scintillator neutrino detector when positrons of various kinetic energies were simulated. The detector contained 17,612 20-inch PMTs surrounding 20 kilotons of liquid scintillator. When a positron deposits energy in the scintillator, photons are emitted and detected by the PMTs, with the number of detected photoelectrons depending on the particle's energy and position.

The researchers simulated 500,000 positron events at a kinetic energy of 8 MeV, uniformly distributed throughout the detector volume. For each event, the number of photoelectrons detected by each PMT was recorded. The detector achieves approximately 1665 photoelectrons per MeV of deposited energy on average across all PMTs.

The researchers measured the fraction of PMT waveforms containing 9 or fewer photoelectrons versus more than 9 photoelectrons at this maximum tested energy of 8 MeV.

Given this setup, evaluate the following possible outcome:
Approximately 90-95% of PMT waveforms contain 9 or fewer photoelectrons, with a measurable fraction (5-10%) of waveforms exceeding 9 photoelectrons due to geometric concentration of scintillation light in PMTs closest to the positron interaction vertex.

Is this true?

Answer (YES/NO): NO